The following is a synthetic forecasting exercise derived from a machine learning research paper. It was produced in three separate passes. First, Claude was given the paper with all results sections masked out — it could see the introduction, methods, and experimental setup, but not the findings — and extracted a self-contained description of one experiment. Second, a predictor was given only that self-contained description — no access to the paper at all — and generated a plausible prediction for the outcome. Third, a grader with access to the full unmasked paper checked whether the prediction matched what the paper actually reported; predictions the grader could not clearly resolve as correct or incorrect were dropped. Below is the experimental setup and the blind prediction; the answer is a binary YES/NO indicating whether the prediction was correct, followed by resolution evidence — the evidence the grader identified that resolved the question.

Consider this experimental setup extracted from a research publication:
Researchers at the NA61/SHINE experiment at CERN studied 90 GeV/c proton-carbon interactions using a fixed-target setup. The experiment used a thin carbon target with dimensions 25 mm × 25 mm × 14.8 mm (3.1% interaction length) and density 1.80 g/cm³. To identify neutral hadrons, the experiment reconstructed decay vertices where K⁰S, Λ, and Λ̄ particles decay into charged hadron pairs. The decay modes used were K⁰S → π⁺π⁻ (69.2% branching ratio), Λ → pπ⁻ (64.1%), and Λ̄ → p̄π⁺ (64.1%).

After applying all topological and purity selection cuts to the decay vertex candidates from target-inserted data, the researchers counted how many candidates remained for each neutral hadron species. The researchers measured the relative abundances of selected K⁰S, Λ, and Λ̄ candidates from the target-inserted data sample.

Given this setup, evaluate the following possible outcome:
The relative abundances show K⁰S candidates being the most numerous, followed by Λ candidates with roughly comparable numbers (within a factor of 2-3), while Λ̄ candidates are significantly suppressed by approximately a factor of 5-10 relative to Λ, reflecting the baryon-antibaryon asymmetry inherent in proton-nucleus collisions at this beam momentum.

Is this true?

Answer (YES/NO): NO